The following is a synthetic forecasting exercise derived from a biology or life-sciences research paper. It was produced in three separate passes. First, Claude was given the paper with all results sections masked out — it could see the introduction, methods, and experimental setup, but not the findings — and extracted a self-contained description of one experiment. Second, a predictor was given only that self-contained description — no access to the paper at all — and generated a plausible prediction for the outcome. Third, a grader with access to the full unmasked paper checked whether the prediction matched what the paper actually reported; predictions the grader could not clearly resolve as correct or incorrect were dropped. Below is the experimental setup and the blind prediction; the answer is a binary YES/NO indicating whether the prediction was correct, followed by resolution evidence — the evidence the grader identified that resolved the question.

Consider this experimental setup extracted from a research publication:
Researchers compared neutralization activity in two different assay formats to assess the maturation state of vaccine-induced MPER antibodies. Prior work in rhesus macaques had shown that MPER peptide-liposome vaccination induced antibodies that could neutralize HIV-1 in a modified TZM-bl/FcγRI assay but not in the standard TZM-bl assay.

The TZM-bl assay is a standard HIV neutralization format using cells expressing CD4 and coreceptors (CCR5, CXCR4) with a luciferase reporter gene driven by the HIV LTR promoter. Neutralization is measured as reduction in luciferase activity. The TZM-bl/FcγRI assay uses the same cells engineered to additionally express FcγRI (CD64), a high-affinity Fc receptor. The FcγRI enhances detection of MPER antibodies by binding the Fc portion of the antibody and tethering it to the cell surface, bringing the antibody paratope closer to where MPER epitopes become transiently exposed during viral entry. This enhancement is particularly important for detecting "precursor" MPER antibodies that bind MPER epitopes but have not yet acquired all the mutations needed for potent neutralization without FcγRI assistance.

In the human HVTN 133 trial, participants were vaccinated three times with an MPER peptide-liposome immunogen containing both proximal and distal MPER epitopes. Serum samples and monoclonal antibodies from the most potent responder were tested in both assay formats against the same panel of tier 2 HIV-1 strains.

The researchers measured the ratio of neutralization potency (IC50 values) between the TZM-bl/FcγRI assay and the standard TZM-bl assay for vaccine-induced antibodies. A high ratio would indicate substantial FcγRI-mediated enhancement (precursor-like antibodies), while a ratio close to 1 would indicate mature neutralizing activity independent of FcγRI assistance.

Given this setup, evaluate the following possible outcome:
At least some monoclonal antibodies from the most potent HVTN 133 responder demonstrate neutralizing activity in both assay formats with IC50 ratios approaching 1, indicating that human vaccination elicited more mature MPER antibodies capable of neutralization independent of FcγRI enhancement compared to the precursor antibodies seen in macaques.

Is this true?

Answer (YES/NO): NO